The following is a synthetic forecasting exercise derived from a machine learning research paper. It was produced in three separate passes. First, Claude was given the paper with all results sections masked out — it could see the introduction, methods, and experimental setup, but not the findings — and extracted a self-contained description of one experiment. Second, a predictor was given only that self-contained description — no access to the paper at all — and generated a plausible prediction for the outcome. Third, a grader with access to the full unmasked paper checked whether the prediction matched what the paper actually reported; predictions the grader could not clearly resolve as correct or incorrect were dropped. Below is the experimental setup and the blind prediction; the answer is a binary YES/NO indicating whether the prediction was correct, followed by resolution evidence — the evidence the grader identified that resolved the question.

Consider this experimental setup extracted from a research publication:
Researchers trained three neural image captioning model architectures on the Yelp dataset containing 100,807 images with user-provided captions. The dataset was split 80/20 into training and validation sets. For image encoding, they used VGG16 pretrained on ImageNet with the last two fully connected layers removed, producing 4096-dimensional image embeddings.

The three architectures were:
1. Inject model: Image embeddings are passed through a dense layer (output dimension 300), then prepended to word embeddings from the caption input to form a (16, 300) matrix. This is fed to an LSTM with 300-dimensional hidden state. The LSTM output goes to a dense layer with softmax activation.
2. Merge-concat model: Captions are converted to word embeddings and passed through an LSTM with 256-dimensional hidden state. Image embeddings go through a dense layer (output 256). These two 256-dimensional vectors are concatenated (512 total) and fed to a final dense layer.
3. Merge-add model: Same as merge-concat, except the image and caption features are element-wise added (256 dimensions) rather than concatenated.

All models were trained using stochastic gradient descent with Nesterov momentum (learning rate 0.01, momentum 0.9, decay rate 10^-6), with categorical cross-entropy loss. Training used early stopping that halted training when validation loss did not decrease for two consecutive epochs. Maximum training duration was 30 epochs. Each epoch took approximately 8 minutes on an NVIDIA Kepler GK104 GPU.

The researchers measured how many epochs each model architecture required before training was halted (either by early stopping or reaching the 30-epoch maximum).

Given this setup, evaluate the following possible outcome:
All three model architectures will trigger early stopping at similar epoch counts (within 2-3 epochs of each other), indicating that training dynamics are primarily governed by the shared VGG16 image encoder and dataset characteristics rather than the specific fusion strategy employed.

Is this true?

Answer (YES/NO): NO